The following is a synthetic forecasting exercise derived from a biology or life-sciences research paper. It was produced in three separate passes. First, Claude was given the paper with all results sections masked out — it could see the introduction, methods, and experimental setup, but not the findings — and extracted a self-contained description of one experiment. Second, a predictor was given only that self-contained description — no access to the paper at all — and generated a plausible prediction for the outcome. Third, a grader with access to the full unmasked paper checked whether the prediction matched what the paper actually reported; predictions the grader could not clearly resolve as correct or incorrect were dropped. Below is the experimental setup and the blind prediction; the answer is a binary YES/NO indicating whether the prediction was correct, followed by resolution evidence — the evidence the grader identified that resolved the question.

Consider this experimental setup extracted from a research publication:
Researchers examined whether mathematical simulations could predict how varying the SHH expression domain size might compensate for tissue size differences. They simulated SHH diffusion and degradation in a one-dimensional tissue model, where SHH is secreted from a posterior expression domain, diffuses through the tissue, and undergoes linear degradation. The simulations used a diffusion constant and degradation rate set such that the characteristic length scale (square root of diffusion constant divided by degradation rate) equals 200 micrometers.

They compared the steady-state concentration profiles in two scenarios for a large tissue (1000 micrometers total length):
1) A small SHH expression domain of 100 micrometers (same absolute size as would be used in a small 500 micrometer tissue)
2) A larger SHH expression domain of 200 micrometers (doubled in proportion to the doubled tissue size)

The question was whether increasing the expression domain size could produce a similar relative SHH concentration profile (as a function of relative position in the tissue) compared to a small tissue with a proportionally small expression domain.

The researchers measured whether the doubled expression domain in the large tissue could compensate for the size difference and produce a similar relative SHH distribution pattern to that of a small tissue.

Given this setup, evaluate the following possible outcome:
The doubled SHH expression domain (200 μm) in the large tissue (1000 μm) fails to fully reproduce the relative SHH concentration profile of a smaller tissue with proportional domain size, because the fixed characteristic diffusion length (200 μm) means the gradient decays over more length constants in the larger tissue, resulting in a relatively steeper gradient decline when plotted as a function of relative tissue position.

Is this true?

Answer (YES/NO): YES